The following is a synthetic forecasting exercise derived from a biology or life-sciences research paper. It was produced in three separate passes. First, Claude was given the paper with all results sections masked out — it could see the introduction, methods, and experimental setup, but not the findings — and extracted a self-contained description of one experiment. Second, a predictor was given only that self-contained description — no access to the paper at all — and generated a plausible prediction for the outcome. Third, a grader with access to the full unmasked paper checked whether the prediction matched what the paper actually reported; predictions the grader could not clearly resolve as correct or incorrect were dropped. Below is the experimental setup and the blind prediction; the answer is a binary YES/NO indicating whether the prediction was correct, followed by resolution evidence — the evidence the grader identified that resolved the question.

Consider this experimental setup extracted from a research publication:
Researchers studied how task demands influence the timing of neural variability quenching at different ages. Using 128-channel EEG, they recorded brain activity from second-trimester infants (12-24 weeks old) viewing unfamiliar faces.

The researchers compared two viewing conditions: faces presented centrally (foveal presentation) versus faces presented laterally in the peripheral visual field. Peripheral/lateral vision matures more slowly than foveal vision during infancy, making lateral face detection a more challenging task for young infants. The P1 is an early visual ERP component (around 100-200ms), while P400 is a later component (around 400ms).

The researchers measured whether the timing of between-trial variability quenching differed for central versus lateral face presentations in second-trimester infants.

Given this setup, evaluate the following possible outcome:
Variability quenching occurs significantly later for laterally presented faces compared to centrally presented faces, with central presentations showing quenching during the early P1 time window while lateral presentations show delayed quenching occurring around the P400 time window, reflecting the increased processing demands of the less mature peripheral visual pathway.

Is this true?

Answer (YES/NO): NO